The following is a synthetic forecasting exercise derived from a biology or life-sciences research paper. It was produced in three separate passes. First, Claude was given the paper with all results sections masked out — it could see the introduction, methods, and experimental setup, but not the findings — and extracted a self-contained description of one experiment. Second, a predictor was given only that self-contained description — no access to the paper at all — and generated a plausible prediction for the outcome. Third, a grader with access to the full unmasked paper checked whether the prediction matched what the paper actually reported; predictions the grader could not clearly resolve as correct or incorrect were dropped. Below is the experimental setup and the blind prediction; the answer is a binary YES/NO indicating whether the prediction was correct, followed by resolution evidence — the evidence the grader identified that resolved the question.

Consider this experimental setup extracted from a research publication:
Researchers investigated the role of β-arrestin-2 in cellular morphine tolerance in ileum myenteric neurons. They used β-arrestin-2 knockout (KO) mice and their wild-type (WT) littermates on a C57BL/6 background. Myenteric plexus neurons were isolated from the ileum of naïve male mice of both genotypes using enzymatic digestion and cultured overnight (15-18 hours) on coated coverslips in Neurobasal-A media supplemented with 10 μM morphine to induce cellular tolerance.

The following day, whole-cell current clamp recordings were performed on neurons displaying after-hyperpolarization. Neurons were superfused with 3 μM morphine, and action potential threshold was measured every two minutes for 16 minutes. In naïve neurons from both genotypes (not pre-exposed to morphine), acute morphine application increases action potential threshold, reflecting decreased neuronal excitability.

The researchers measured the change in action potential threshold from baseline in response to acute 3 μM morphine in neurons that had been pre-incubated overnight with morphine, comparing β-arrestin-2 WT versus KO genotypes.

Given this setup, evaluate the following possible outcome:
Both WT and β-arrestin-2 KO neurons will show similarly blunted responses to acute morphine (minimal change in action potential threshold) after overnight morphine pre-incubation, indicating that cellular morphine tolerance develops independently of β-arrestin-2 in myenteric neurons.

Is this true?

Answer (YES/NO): YES